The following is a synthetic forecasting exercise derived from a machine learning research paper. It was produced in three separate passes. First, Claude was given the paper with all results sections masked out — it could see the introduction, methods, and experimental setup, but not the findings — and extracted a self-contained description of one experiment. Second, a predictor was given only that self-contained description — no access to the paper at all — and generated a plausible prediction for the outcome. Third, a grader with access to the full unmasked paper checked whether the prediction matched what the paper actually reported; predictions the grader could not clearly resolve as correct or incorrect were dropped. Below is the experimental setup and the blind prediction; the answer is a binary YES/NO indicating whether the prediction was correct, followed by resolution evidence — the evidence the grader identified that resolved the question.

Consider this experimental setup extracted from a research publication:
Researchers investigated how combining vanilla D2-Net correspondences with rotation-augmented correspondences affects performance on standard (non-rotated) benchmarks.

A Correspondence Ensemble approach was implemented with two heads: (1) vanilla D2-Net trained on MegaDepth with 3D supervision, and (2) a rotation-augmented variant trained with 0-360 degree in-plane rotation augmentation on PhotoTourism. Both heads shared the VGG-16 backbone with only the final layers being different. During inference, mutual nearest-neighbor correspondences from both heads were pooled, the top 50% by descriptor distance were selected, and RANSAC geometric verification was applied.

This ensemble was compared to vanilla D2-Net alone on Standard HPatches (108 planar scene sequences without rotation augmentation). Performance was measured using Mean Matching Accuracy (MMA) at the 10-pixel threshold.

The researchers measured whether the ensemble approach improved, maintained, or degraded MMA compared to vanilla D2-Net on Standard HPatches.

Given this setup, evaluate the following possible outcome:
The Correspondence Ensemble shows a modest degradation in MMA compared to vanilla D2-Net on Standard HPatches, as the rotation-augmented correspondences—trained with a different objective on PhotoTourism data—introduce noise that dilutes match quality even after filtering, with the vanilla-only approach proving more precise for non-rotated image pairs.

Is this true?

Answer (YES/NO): NO